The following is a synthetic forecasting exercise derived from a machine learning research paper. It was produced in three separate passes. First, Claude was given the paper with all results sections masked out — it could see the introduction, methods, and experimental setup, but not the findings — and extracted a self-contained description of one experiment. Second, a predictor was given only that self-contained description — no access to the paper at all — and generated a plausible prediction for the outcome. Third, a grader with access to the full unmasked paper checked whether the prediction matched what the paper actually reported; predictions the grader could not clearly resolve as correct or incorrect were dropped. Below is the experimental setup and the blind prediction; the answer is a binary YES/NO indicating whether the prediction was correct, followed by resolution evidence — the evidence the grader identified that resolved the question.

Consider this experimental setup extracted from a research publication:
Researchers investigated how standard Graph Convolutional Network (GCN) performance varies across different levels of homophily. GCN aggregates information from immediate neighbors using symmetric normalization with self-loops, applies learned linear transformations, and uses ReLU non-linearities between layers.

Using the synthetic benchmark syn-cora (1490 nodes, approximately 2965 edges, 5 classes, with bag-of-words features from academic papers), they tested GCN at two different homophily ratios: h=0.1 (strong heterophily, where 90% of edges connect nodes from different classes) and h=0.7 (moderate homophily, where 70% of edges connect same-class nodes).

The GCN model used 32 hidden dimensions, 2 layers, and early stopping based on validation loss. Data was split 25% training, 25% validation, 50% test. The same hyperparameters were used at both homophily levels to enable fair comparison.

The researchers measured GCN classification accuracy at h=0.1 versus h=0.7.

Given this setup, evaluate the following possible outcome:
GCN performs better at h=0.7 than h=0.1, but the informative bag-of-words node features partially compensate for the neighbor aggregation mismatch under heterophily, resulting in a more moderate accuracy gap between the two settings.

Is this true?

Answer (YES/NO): NO